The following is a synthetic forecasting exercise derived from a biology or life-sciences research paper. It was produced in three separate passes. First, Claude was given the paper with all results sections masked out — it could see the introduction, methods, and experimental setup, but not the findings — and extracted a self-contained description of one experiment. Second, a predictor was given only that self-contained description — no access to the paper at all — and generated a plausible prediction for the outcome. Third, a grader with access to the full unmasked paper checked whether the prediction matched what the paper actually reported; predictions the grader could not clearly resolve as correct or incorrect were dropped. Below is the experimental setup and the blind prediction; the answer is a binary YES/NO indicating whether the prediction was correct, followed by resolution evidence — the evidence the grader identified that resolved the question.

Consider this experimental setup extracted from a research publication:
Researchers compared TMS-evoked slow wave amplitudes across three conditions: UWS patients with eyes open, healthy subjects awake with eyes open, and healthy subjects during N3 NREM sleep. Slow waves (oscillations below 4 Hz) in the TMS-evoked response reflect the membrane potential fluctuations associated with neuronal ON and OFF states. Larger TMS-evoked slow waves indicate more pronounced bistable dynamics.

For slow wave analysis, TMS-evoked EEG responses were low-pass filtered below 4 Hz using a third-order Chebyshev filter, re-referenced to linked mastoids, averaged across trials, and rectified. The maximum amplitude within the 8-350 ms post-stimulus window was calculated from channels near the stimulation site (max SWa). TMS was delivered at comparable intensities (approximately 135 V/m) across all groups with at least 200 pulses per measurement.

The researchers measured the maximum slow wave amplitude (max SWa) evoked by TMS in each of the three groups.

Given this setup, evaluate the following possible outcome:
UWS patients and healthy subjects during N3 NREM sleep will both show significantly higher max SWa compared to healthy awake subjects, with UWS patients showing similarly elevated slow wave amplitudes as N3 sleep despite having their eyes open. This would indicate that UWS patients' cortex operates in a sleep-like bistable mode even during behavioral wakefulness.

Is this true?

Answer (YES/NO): YES